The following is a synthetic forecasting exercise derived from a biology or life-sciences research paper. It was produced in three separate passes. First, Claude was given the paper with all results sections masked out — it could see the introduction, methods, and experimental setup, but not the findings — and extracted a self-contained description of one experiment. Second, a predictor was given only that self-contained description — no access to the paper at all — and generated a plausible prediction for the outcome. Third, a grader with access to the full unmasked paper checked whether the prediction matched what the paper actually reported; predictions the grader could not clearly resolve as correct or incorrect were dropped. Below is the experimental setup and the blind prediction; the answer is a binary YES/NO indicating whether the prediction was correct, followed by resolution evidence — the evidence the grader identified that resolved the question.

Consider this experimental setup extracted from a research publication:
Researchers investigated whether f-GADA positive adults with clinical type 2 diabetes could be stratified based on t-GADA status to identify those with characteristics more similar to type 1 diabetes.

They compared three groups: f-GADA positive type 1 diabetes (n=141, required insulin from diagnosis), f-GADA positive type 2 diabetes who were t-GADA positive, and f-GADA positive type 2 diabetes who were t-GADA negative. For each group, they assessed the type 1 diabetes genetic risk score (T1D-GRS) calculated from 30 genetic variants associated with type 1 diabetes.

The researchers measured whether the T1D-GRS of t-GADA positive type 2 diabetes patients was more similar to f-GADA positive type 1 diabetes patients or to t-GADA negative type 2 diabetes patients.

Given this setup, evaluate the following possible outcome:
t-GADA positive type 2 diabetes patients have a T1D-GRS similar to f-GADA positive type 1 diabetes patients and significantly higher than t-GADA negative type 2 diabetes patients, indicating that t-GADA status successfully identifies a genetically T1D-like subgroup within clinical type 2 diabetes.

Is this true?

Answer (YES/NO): YES